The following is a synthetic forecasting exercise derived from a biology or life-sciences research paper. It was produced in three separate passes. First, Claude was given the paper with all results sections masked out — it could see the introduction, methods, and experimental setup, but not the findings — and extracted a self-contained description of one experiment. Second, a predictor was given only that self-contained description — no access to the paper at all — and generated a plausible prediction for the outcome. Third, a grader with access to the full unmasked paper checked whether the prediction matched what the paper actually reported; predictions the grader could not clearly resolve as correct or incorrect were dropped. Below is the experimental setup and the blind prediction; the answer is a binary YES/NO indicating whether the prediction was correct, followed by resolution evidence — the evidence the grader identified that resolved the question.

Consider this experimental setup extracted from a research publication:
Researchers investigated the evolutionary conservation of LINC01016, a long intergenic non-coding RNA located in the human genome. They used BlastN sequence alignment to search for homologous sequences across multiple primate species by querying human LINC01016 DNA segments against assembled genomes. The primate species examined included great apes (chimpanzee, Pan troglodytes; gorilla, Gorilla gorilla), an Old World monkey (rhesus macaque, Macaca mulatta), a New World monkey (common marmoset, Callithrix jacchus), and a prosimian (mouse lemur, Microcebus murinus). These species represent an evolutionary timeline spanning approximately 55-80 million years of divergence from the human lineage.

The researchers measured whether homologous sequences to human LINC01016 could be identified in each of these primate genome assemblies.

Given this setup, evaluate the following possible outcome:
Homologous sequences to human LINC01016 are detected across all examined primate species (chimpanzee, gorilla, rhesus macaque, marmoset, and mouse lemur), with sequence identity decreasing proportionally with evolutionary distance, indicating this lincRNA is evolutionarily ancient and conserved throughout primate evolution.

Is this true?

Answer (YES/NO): NO